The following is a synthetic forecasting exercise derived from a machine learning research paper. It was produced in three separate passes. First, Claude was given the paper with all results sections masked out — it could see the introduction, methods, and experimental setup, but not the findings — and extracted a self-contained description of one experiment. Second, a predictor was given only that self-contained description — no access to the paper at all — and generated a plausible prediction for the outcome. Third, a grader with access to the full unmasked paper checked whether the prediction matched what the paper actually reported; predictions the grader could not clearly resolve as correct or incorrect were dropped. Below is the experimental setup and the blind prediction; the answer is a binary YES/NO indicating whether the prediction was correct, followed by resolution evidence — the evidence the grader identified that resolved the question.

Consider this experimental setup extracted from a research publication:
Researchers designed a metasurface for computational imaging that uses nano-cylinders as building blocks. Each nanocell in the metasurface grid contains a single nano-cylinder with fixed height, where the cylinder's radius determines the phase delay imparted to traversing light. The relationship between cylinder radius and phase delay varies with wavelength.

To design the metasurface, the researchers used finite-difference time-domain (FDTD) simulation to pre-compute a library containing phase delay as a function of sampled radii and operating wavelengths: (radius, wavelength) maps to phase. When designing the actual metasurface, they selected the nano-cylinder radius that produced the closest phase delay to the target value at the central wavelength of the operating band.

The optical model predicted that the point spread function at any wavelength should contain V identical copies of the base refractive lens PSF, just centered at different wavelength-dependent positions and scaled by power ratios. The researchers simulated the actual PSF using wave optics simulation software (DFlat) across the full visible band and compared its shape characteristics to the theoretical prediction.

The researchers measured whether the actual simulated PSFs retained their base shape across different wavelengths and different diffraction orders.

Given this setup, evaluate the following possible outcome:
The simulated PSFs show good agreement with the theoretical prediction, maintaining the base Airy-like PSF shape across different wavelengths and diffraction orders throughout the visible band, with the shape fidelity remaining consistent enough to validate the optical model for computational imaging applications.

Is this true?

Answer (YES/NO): YES